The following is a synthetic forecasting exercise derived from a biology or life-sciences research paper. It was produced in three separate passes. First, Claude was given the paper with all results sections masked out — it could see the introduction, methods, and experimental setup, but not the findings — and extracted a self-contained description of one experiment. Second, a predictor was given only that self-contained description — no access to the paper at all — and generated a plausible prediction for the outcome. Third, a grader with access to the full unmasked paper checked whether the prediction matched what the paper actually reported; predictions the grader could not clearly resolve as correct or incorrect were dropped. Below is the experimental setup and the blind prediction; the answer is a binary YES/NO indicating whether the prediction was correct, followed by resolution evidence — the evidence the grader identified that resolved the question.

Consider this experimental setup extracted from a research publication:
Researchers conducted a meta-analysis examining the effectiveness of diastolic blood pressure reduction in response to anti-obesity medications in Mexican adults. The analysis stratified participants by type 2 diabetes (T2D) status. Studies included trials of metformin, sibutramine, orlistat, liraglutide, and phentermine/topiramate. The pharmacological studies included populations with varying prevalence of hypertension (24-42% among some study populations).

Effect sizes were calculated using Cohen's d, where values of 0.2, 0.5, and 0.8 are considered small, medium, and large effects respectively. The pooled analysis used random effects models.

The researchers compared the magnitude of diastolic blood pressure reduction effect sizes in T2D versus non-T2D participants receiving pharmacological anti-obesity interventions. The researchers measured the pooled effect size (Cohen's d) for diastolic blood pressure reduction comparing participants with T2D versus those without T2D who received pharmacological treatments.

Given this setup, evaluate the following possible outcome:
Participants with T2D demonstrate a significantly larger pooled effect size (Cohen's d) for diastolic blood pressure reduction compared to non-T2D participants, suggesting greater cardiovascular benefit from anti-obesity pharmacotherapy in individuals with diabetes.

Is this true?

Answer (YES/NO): NO